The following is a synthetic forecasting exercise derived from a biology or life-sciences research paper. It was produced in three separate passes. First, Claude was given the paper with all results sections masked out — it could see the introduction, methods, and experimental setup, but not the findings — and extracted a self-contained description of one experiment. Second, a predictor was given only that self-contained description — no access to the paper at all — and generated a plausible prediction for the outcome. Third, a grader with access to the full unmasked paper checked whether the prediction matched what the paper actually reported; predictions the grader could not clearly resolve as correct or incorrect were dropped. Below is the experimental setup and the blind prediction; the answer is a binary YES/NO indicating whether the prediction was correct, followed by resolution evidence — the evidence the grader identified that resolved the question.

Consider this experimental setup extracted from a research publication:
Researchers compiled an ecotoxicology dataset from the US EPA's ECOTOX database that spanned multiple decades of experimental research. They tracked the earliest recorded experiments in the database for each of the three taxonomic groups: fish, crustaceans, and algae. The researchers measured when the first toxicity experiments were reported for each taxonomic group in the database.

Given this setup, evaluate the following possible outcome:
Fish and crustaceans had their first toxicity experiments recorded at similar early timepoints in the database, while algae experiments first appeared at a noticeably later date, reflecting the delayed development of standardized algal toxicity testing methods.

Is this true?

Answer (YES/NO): NO